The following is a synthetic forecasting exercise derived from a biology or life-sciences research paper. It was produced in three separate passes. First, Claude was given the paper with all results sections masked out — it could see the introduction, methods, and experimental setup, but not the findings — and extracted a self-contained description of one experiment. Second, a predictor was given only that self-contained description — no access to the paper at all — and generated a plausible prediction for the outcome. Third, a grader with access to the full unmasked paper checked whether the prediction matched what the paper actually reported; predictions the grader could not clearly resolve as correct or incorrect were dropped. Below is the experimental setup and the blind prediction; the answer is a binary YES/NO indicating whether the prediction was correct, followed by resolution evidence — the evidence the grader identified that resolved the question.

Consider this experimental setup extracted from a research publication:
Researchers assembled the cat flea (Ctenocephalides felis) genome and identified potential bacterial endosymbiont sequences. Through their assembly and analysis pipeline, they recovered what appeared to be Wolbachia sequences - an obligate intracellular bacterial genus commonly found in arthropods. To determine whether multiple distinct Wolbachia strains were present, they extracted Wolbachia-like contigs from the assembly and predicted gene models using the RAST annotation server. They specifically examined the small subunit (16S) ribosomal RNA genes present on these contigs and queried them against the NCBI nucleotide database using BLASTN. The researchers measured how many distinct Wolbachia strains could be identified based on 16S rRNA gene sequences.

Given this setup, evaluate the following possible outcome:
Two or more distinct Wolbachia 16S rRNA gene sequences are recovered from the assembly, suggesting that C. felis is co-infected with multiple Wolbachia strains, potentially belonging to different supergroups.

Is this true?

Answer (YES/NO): YES